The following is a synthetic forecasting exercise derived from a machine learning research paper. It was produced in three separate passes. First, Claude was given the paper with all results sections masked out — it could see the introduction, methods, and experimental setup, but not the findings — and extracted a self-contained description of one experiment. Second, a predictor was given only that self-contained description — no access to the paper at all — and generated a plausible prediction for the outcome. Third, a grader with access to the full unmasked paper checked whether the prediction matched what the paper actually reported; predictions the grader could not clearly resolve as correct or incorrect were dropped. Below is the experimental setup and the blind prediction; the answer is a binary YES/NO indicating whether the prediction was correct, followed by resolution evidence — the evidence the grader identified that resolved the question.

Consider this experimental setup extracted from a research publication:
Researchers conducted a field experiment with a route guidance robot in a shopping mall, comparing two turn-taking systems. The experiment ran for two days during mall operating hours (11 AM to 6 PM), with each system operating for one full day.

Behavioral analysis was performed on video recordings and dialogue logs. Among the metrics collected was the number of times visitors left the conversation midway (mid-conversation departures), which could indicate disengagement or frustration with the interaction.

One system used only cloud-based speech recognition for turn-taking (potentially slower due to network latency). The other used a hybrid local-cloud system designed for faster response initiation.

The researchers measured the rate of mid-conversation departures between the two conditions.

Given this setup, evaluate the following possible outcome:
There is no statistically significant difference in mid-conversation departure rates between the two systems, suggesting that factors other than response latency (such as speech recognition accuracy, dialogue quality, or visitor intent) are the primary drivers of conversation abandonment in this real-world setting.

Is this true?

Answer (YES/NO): YES